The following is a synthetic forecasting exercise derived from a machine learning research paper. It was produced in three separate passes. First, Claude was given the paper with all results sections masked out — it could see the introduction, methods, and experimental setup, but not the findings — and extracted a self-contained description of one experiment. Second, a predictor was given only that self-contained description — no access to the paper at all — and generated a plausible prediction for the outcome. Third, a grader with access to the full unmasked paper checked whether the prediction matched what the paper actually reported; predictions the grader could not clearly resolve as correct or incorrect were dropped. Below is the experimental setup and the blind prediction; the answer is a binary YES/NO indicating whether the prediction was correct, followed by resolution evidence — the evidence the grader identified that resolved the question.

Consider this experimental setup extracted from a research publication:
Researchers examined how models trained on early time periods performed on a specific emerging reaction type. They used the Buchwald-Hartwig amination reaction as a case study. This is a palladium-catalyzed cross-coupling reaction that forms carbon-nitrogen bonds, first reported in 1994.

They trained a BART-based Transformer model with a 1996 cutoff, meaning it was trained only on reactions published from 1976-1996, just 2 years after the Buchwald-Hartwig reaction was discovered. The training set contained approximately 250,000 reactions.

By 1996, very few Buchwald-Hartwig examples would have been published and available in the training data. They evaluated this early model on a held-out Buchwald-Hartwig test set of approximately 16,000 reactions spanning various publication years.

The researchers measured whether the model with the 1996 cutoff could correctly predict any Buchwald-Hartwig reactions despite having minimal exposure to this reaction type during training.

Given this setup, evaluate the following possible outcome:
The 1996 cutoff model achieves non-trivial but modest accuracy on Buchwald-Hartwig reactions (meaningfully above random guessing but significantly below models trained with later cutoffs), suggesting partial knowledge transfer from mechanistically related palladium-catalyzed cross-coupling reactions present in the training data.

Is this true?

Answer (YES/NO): YES